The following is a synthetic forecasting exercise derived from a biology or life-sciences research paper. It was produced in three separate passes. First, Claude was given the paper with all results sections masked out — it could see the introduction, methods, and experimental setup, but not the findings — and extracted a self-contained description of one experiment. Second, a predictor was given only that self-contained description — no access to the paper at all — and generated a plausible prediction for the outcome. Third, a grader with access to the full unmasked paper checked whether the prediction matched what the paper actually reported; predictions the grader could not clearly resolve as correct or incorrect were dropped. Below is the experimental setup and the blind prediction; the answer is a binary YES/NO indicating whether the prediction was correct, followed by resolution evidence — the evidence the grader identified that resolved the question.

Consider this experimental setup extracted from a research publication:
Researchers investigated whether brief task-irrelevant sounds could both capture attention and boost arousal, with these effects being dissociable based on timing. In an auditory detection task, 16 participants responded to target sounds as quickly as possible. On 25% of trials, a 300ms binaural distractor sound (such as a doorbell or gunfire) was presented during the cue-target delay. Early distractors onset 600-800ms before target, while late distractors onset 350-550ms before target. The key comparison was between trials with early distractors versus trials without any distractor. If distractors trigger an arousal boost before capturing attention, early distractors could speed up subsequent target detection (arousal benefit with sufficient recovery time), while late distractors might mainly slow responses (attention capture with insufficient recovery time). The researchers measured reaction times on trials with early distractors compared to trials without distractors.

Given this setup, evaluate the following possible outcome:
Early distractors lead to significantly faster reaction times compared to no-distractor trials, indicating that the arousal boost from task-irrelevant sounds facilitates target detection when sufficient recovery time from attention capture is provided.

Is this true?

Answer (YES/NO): YES